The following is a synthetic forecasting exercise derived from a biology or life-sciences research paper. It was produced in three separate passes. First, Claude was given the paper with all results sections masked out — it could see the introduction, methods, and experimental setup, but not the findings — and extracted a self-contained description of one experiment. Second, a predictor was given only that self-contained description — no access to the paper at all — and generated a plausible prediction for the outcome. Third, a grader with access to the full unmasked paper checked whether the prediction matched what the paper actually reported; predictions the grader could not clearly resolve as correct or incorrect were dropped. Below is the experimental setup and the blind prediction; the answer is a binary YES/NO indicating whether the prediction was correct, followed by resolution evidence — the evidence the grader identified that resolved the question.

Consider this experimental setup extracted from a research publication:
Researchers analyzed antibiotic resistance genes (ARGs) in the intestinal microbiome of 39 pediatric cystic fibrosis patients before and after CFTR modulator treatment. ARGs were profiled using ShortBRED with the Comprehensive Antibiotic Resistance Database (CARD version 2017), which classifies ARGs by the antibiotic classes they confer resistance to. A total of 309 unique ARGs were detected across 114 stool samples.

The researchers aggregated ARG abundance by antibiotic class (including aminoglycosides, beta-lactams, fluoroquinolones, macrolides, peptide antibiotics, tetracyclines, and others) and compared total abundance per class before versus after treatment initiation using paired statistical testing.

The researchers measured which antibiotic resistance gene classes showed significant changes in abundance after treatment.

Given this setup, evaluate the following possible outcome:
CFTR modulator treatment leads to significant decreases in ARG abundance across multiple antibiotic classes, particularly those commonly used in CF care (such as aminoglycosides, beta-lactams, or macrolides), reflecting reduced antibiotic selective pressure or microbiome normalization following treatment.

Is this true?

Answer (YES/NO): NO